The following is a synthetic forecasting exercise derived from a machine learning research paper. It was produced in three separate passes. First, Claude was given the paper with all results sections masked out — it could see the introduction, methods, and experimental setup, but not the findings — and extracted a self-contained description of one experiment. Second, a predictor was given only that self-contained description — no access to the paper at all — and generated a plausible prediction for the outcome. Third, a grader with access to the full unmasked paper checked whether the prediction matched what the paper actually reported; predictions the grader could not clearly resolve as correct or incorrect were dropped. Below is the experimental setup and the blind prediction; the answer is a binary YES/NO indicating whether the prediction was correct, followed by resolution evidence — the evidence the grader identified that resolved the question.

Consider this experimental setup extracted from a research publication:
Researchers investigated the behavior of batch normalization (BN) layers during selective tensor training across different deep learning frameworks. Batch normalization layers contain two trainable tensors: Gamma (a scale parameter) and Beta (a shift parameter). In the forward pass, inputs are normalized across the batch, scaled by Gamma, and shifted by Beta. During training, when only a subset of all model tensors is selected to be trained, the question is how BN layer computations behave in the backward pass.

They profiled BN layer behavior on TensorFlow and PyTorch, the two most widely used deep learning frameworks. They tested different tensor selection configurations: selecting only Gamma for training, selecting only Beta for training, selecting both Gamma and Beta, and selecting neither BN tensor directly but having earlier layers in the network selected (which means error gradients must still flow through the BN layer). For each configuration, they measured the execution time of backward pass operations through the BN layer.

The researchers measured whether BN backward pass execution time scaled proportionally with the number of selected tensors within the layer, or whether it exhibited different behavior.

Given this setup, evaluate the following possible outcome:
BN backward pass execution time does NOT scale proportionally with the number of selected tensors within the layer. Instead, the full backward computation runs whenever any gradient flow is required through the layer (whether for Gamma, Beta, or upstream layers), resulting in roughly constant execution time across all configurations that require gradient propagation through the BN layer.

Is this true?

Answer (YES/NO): YES